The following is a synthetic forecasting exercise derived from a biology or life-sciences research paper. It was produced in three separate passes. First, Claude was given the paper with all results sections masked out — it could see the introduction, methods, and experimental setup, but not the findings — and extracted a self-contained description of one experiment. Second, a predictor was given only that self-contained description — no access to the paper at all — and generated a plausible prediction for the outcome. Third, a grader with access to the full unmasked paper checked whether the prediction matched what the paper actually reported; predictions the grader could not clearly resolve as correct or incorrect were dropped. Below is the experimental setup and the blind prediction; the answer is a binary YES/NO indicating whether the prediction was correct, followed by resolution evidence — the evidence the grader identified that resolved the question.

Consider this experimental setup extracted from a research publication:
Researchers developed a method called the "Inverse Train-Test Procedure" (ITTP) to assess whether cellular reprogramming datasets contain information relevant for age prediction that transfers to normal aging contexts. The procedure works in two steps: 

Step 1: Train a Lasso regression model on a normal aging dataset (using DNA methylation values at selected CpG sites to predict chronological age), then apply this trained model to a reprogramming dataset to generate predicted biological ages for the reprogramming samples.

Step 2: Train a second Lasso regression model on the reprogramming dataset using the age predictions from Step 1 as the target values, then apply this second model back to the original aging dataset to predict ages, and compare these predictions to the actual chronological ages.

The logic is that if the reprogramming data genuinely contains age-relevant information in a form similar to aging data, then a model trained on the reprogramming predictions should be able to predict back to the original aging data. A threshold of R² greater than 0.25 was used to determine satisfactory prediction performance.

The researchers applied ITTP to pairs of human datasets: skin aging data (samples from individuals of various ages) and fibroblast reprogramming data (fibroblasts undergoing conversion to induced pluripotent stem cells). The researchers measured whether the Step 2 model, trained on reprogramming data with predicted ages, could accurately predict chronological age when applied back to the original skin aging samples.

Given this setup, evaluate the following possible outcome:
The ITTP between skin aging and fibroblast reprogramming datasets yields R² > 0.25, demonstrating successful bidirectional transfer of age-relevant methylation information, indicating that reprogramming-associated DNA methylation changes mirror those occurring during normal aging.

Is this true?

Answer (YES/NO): NO